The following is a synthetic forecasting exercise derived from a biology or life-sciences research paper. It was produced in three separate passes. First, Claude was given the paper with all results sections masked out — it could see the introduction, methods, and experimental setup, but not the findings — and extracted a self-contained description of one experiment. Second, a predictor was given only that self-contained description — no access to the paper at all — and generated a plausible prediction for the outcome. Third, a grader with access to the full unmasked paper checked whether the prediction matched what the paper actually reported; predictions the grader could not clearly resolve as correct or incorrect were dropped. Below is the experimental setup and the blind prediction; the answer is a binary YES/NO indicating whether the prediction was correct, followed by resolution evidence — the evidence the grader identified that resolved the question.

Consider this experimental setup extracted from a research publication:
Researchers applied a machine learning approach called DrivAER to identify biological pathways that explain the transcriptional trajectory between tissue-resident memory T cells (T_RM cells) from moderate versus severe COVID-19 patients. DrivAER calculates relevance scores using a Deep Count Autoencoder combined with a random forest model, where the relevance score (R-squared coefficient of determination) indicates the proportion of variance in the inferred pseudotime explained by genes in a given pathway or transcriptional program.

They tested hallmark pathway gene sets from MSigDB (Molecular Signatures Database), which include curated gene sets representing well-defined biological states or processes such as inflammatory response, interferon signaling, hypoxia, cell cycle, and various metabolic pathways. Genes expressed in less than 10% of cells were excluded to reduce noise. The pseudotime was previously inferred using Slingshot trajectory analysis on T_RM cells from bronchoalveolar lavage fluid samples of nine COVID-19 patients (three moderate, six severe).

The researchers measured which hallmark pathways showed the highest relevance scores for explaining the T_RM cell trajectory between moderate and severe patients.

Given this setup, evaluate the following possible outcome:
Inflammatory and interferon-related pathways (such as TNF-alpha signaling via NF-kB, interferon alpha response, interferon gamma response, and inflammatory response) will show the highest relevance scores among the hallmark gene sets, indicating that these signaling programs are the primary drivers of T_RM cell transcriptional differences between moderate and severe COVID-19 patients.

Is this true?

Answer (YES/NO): YES